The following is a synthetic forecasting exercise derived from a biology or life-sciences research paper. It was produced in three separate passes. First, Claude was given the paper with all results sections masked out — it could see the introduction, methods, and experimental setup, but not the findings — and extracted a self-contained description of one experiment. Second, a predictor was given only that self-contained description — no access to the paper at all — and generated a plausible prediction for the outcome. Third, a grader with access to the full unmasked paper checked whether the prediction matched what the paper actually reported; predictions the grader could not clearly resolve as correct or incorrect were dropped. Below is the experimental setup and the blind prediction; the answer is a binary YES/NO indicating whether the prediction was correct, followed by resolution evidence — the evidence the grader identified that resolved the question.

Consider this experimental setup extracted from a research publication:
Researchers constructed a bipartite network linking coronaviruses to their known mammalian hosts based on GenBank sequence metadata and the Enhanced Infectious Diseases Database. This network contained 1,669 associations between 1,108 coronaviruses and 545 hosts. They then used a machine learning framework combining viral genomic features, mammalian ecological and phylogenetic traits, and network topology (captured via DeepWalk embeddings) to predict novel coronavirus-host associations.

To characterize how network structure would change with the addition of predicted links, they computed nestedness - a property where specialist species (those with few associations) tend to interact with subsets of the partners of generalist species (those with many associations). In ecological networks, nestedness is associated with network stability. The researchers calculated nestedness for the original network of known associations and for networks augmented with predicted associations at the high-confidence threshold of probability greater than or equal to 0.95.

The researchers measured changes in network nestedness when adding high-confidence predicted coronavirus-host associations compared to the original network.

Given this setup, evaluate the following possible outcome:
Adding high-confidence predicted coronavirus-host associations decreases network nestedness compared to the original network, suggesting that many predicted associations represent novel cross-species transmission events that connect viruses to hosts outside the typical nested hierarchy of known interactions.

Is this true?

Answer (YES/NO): NO